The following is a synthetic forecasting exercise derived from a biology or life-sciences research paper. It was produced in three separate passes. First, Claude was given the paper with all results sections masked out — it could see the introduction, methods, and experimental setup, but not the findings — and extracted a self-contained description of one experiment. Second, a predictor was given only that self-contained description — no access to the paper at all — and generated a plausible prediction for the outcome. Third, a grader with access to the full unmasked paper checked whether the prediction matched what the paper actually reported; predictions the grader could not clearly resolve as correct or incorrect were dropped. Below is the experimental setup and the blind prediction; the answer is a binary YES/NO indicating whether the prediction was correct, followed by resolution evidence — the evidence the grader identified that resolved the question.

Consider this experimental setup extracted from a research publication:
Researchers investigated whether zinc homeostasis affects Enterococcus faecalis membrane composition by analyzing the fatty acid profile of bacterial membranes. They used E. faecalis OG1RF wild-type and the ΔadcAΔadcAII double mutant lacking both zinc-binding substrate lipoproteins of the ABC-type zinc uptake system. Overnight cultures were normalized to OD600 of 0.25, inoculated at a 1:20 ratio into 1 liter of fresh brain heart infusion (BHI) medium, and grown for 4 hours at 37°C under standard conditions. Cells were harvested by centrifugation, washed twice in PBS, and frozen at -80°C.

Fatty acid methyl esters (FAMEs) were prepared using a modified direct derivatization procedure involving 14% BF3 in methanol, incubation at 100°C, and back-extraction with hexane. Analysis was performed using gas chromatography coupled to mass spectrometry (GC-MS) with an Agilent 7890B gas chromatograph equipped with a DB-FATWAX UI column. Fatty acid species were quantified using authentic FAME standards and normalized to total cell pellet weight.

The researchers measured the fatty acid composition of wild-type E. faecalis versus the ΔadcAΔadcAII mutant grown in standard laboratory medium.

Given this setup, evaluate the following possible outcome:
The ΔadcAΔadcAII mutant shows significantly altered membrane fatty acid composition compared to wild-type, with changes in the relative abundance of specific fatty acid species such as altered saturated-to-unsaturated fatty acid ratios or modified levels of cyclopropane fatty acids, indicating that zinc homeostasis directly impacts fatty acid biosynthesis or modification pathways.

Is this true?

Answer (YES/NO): YES